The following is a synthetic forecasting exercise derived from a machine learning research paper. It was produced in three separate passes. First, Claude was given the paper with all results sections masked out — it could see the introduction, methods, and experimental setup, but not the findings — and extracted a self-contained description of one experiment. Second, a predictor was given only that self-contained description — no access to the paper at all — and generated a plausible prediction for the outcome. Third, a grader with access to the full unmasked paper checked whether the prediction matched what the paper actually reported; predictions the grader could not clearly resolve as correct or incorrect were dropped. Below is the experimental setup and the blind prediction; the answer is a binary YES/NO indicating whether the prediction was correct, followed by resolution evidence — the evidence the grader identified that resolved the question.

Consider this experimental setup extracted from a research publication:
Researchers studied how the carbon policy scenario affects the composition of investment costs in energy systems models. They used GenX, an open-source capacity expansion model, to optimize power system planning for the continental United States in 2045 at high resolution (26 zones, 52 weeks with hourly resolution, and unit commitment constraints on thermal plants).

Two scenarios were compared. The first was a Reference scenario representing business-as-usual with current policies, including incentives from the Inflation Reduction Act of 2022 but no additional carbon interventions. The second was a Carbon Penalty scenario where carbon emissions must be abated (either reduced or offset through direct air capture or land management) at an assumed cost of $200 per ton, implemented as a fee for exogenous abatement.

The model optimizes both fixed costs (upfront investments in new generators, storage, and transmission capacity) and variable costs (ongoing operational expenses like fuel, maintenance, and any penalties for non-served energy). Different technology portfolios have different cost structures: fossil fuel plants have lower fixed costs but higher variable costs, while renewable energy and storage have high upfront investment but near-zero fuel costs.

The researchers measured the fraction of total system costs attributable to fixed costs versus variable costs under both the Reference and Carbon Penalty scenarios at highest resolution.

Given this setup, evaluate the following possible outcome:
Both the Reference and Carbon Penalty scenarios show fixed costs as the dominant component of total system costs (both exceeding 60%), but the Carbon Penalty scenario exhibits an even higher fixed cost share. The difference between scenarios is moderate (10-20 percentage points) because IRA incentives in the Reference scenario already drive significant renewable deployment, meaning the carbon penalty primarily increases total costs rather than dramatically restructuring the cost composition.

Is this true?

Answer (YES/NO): NO